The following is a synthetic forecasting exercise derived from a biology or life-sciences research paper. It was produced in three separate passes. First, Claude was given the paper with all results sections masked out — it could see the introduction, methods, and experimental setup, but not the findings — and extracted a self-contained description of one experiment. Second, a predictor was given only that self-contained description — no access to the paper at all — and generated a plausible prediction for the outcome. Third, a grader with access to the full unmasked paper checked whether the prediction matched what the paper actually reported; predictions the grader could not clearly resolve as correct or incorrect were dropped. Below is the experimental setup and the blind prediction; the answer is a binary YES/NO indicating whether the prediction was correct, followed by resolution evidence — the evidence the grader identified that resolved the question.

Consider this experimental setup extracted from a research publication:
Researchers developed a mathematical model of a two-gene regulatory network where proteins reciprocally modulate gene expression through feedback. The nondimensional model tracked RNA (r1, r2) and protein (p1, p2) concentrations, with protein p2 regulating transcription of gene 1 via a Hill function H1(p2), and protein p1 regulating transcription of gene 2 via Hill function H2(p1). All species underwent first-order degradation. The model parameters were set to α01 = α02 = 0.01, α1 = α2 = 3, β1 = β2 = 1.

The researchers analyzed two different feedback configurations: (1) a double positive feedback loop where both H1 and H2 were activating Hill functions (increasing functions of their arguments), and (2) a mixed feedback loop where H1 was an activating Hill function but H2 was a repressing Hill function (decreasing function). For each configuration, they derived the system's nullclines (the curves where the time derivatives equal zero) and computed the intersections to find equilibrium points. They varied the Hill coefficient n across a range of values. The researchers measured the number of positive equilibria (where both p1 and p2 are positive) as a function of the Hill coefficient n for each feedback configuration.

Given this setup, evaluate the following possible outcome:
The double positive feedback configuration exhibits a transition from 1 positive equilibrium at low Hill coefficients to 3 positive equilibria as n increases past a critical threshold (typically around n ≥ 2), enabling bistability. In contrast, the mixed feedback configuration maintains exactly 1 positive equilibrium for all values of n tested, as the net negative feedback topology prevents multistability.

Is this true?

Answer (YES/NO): YES